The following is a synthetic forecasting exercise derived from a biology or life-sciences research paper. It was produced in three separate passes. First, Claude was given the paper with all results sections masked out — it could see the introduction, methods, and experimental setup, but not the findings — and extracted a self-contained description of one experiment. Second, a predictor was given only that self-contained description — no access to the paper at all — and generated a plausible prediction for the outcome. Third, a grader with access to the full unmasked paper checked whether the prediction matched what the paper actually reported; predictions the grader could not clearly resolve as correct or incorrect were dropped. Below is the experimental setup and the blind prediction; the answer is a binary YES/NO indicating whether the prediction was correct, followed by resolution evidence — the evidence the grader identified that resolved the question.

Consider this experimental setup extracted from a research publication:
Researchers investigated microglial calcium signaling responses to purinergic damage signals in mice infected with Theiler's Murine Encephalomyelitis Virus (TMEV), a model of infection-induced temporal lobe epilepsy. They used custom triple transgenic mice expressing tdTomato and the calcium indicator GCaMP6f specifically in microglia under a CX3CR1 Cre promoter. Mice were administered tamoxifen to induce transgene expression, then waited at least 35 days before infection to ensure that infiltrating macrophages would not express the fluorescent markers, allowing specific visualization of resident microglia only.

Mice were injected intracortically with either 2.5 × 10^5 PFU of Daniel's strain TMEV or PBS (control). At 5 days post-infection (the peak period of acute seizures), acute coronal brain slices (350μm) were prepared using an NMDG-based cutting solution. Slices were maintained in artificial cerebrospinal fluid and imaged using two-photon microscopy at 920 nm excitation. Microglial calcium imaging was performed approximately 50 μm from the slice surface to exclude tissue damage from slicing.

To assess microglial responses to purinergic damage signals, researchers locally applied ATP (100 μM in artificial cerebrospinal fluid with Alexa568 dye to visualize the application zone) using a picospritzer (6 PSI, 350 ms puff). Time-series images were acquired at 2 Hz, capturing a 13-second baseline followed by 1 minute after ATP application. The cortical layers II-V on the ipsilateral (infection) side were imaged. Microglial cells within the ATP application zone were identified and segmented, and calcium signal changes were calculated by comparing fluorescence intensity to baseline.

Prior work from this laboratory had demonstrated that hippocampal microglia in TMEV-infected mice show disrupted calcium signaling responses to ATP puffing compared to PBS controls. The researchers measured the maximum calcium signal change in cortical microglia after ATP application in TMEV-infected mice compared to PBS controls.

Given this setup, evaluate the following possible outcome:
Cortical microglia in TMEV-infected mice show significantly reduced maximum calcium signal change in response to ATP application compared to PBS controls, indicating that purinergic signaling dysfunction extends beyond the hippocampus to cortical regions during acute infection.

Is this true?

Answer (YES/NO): NO